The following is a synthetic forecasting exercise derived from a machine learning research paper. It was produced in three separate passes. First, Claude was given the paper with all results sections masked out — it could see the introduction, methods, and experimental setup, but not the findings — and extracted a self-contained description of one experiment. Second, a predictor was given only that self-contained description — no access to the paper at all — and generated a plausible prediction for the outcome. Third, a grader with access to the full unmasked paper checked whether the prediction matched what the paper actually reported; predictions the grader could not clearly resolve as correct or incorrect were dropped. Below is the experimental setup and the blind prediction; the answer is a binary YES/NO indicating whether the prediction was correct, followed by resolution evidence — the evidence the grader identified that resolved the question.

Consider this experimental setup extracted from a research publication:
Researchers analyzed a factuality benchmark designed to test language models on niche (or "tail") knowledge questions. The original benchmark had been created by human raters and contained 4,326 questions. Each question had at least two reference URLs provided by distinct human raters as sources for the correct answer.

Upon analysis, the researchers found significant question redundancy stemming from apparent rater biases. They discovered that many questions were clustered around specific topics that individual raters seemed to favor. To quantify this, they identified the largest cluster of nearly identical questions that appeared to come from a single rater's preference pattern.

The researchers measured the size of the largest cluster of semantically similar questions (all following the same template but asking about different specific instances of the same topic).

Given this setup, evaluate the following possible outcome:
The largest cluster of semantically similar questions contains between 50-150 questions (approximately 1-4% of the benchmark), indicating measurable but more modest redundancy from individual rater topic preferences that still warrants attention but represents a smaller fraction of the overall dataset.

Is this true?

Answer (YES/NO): YES